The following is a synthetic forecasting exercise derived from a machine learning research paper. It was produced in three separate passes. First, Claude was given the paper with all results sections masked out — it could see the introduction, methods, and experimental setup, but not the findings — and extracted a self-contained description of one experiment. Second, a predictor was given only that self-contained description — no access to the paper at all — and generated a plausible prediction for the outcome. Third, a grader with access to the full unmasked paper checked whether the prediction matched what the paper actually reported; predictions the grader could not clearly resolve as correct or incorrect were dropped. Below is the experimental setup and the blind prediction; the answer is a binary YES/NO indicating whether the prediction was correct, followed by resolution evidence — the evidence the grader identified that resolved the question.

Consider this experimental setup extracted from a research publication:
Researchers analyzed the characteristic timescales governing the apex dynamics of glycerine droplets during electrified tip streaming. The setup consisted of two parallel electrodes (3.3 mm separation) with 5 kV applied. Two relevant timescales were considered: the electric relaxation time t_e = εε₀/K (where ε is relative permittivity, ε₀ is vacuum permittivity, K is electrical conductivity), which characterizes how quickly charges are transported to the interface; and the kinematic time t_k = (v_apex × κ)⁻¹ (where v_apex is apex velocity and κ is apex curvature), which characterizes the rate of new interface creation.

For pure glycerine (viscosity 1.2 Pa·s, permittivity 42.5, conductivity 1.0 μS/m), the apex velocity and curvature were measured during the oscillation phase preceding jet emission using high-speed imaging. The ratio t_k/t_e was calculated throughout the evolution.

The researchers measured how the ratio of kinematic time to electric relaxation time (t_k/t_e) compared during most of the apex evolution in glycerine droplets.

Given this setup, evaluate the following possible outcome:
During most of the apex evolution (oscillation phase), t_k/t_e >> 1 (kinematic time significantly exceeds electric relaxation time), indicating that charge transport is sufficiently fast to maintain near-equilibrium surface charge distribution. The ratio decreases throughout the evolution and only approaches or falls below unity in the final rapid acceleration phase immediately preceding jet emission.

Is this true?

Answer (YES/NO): NO